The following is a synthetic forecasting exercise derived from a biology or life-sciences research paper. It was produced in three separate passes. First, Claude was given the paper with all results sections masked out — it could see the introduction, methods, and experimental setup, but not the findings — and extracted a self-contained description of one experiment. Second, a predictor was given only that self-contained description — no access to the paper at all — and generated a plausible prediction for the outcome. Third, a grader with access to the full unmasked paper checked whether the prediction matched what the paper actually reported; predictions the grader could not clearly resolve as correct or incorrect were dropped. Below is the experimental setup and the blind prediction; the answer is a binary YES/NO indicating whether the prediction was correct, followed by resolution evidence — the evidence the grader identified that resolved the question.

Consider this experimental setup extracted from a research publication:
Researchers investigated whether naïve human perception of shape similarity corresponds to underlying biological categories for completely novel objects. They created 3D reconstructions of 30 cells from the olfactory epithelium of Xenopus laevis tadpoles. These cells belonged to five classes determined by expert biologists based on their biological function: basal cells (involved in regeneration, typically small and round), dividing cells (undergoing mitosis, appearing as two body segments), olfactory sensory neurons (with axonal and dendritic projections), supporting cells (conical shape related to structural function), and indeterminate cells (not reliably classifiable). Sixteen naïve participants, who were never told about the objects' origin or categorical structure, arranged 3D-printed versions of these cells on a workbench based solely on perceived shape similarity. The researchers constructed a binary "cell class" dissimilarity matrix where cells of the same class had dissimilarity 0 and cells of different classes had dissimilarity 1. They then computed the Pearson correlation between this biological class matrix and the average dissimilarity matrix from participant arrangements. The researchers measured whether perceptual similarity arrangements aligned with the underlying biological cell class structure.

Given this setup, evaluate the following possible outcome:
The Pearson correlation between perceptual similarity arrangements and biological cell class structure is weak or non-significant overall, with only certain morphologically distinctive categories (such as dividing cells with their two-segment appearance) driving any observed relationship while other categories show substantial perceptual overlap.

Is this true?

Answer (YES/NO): NO